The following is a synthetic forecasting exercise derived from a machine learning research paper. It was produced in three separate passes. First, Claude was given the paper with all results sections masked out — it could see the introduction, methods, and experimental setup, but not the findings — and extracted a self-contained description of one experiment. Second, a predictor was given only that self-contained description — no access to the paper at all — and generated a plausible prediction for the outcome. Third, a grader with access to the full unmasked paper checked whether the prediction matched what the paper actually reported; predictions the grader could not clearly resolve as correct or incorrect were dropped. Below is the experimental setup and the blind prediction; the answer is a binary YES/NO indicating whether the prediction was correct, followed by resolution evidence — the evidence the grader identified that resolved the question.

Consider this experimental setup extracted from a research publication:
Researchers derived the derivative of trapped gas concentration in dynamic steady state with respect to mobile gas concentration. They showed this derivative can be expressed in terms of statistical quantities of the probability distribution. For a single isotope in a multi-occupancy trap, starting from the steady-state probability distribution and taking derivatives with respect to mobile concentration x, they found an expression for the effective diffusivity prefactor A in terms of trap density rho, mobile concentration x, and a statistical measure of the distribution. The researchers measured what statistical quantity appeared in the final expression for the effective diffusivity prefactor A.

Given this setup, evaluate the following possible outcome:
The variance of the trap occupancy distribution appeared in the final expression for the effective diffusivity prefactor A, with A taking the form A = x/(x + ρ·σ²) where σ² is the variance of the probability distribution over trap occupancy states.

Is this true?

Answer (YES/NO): YES